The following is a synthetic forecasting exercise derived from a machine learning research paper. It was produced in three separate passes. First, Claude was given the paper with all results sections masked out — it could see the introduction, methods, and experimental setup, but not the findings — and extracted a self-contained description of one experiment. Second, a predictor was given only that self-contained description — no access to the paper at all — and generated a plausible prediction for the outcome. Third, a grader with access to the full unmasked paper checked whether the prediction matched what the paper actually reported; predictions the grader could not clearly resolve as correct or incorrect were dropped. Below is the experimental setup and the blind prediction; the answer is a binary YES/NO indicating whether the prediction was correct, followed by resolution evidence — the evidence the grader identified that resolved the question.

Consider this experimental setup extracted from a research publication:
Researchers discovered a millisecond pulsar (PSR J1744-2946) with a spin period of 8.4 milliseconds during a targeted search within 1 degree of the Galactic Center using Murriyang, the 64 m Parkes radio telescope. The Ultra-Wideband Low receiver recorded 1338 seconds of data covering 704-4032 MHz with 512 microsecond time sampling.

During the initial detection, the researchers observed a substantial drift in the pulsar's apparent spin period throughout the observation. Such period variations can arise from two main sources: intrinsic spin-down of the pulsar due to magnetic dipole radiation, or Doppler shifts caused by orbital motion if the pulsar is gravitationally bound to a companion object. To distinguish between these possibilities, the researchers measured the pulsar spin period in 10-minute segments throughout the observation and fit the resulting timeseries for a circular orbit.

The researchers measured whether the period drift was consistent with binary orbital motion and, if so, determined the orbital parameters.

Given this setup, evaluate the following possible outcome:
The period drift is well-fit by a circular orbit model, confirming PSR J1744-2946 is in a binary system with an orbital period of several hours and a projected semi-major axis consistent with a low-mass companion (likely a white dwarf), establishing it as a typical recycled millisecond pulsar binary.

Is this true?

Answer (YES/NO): NO